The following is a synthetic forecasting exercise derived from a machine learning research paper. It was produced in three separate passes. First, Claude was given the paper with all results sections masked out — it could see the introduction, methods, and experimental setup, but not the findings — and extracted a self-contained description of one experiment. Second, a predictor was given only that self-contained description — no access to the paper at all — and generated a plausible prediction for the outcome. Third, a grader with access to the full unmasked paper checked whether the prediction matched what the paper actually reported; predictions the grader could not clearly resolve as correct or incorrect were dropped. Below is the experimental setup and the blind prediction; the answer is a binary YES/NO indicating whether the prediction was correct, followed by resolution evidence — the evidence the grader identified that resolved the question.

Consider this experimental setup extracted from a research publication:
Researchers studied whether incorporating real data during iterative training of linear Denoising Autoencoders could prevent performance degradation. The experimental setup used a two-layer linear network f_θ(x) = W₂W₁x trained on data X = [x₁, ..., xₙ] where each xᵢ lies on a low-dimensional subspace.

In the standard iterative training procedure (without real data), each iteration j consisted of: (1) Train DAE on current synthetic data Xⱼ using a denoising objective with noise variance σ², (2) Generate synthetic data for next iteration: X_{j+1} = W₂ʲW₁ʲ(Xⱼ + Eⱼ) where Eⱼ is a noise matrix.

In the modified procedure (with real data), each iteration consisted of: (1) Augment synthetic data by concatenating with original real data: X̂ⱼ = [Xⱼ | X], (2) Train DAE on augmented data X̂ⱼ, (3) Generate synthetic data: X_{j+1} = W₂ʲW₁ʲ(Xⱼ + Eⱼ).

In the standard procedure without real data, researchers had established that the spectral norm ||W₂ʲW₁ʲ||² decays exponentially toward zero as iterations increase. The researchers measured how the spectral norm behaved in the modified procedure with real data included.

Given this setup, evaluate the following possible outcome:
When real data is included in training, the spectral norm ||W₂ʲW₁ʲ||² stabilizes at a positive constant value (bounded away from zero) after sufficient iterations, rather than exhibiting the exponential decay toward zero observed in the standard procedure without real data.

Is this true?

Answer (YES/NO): YES